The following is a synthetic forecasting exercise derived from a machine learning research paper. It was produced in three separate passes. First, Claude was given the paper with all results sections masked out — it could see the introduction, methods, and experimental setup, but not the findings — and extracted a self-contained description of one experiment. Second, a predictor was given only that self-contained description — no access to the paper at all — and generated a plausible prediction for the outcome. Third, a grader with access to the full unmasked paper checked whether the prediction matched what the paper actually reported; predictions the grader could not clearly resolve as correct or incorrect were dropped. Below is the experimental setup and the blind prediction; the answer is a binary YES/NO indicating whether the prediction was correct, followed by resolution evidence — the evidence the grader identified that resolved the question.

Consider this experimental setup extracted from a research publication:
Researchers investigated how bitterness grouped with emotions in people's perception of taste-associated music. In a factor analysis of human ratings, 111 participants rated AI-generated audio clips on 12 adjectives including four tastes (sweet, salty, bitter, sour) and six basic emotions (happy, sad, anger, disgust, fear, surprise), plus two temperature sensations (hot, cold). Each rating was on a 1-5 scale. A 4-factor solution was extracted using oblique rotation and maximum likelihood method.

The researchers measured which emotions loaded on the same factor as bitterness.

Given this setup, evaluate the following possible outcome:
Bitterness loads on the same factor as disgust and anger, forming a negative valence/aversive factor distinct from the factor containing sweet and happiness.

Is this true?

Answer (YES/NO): YES